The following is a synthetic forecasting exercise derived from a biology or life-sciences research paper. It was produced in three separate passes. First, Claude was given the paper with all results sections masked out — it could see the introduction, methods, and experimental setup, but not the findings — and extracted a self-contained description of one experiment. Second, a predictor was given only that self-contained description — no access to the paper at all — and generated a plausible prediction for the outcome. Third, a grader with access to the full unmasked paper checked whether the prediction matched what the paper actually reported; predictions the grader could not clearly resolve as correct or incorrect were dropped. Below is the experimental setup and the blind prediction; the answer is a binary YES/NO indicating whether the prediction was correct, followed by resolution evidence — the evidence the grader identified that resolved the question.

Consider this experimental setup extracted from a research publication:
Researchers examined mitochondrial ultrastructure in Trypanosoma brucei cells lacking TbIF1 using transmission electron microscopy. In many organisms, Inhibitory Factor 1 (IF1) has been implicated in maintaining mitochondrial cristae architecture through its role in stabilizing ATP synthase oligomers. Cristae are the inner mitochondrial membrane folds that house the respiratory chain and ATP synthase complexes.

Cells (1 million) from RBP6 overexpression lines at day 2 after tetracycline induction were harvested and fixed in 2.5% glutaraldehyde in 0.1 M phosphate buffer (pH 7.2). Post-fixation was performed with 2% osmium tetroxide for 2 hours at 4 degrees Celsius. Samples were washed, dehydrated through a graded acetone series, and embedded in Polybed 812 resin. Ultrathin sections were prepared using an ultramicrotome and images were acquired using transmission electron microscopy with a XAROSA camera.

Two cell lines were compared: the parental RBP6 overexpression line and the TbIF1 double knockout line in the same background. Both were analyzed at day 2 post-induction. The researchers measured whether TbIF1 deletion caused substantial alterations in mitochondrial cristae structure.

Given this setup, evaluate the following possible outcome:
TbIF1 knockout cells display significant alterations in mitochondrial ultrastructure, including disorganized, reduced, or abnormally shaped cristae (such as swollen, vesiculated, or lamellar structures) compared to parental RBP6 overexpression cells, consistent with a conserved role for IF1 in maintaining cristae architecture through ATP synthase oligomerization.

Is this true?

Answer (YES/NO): NO